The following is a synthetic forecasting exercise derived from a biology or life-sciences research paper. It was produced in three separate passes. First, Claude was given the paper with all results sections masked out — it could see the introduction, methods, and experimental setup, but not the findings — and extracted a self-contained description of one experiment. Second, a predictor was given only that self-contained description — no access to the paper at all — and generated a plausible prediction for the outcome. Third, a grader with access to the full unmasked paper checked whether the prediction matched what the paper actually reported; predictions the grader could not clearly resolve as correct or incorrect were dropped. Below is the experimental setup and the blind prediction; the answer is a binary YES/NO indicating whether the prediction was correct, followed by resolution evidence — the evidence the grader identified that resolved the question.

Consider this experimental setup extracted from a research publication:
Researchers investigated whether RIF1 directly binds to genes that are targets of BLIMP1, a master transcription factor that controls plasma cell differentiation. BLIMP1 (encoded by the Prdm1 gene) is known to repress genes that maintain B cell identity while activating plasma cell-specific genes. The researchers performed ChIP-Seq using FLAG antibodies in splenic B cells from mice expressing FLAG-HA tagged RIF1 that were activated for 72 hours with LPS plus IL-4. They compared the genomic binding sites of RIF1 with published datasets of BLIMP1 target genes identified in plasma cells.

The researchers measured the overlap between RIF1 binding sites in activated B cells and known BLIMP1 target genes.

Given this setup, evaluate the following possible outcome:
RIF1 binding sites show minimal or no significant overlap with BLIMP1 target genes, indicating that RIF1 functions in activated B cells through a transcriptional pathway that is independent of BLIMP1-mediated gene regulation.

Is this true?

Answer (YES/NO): NO